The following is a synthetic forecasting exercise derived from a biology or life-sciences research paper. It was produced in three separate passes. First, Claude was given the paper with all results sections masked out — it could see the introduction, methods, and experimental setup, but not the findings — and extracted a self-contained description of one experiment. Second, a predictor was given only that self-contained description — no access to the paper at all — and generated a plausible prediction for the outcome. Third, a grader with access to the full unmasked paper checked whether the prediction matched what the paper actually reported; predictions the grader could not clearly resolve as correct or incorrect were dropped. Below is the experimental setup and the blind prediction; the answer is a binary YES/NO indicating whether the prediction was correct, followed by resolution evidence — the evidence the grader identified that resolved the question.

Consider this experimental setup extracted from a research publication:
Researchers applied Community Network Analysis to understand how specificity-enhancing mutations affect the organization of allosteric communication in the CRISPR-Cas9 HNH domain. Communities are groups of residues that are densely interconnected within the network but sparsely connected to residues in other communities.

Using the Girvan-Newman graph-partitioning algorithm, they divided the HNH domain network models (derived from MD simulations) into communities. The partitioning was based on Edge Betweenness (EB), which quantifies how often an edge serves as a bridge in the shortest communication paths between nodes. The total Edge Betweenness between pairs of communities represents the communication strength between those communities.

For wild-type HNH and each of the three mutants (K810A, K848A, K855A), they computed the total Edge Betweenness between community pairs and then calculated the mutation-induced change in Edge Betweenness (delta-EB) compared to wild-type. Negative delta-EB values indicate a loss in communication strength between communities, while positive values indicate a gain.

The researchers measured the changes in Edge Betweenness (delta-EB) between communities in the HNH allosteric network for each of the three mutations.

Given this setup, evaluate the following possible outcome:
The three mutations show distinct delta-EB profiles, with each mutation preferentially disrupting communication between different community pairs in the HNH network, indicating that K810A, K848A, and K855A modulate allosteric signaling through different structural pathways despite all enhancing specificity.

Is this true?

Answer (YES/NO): NO